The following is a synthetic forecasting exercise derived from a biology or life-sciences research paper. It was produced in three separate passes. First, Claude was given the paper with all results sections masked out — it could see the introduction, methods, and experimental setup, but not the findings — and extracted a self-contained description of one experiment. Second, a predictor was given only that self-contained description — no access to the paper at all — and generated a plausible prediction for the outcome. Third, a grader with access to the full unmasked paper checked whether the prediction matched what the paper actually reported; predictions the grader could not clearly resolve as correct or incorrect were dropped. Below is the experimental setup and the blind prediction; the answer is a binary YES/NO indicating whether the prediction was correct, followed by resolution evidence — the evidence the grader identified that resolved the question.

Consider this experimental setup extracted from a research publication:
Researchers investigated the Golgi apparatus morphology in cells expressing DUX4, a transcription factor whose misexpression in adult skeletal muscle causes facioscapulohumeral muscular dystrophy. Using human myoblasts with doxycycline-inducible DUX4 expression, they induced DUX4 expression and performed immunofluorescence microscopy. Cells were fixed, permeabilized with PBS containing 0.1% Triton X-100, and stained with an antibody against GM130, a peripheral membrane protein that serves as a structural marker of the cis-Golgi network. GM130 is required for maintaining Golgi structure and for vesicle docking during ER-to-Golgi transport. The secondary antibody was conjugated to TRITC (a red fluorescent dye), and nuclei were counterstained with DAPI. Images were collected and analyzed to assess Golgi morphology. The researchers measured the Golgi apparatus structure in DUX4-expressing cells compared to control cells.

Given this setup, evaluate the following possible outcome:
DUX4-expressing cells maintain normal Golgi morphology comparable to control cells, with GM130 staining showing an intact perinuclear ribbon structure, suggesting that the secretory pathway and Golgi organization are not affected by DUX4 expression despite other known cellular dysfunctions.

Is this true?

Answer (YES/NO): NO